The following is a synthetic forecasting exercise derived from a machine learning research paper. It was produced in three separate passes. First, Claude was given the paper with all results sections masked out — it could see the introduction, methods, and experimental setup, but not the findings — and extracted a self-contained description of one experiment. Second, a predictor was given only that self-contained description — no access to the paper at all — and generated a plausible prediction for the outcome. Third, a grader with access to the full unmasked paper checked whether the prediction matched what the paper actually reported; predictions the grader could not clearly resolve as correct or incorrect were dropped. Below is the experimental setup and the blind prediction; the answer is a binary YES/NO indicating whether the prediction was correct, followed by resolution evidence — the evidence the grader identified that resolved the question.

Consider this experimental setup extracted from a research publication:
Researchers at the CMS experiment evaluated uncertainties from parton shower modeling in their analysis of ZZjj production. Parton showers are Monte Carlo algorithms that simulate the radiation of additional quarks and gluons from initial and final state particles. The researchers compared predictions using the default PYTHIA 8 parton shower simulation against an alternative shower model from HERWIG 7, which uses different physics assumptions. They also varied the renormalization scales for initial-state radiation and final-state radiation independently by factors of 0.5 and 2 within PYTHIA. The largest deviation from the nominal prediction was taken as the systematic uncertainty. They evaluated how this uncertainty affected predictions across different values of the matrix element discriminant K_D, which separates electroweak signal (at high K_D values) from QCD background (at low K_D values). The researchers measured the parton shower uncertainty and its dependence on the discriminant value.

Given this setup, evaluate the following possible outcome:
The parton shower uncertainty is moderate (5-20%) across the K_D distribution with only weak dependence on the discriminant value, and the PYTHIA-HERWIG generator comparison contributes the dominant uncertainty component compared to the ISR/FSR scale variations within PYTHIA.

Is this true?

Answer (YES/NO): NO